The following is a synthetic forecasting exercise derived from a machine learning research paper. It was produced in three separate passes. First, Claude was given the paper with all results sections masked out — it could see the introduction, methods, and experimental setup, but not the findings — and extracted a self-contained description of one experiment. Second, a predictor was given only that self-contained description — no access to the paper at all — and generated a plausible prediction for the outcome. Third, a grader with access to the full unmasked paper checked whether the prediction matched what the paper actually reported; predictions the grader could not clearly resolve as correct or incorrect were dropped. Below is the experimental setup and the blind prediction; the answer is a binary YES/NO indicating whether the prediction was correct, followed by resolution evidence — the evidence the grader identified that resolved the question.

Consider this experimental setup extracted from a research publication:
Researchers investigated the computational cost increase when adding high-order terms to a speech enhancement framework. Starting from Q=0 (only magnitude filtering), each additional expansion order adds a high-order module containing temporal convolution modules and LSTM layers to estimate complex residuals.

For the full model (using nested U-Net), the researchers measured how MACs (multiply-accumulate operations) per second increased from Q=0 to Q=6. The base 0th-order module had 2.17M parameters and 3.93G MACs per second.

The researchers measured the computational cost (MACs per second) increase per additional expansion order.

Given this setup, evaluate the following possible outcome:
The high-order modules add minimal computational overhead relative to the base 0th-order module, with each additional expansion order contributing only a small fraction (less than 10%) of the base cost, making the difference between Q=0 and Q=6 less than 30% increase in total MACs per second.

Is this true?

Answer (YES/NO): YES